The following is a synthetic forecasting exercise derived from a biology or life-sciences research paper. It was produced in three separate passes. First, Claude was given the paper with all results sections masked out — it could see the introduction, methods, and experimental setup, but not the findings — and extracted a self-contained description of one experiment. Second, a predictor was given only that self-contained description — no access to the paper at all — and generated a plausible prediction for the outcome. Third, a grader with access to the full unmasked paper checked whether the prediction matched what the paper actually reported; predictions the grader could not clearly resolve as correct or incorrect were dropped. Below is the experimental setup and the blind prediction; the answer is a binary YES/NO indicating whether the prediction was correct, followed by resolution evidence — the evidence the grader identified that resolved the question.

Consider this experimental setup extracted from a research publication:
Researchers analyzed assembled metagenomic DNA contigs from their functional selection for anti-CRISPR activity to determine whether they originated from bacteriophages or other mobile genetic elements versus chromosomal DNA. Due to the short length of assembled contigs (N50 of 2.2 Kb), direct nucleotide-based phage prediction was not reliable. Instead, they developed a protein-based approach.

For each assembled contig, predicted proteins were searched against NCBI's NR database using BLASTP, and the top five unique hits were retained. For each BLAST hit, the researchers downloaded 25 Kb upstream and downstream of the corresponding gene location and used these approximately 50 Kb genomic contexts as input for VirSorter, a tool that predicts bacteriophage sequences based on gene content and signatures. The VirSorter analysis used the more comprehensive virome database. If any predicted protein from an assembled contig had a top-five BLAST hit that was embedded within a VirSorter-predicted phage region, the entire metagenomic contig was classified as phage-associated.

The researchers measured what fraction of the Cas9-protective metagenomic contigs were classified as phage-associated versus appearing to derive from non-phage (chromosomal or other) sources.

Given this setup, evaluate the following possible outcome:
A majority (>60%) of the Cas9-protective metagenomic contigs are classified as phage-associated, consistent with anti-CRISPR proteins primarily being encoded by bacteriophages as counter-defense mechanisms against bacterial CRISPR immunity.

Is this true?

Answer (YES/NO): NO